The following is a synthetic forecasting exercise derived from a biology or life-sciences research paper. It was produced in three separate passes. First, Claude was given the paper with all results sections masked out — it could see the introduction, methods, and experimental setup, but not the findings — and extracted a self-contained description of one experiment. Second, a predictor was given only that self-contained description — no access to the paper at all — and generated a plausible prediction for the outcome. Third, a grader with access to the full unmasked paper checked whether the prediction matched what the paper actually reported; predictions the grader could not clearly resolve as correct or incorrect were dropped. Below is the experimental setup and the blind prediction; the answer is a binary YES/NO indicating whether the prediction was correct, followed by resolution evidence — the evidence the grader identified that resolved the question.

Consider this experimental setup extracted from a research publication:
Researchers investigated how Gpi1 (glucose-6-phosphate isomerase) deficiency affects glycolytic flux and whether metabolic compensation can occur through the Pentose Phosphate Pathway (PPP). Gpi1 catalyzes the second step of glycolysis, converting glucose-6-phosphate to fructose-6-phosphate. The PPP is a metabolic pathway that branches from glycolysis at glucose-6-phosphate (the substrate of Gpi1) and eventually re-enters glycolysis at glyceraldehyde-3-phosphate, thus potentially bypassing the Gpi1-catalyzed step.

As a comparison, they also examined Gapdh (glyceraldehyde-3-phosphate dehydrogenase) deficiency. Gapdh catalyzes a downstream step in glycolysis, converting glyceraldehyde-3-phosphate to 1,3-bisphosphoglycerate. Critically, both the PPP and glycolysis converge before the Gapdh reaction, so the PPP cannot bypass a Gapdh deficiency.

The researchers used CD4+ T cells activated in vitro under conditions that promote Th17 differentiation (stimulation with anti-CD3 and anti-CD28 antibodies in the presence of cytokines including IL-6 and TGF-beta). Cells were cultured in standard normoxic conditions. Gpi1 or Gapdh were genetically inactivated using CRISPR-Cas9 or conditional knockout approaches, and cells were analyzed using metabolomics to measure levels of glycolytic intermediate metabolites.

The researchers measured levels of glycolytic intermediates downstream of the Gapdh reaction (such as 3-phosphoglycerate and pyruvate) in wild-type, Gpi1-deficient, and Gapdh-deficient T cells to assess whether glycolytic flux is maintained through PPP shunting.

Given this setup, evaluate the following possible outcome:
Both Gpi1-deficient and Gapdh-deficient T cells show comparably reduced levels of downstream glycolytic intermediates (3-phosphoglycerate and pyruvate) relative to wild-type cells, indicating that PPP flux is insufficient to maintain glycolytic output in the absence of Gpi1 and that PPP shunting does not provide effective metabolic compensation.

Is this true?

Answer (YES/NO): NO